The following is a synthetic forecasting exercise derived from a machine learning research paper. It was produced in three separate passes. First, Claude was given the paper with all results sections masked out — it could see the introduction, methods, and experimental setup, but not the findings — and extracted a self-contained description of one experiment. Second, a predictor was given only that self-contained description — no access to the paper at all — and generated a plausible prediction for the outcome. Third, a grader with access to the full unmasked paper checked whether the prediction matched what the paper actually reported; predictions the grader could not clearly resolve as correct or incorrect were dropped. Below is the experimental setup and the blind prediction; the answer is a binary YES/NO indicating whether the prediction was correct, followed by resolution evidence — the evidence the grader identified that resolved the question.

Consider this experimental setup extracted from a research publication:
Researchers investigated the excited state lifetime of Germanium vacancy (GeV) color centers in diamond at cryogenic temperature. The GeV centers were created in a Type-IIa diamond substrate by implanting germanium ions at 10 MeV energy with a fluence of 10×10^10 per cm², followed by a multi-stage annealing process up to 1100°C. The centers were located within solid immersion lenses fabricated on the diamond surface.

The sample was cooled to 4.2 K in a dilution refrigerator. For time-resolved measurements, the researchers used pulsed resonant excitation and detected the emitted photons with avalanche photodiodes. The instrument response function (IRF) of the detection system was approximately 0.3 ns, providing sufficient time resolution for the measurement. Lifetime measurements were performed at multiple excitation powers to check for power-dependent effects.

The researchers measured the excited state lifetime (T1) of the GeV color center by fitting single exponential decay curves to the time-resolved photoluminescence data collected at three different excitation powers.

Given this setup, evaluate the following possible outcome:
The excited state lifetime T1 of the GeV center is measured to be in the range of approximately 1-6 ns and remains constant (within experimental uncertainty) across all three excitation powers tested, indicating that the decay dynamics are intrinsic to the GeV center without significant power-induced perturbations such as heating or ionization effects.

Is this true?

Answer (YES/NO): YES